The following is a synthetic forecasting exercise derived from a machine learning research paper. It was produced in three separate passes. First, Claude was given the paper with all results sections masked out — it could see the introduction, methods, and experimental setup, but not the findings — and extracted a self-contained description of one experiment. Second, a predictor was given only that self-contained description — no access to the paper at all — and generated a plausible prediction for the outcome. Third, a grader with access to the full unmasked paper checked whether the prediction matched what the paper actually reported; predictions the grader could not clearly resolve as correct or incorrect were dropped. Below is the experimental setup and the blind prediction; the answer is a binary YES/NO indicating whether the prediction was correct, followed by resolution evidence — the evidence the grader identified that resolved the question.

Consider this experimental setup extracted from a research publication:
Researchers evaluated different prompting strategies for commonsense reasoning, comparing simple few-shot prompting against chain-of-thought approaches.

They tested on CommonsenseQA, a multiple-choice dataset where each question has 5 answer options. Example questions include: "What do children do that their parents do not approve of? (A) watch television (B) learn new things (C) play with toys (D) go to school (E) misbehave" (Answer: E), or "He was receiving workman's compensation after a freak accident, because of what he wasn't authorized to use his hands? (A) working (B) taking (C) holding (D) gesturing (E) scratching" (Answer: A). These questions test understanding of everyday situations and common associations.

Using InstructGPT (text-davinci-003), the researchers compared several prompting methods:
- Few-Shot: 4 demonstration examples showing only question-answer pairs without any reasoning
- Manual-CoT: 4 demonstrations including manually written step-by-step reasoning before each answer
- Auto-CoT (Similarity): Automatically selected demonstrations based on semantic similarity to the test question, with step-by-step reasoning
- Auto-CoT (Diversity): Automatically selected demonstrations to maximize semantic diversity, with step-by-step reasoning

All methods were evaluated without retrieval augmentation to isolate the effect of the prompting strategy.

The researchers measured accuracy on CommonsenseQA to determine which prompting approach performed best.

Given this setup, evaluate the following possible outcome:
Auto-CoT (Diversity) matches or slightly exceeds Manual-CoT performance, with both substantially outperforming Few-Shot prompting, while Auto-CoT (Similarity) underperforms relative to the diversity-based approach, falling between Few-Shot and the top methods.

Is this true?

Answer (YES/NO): NO